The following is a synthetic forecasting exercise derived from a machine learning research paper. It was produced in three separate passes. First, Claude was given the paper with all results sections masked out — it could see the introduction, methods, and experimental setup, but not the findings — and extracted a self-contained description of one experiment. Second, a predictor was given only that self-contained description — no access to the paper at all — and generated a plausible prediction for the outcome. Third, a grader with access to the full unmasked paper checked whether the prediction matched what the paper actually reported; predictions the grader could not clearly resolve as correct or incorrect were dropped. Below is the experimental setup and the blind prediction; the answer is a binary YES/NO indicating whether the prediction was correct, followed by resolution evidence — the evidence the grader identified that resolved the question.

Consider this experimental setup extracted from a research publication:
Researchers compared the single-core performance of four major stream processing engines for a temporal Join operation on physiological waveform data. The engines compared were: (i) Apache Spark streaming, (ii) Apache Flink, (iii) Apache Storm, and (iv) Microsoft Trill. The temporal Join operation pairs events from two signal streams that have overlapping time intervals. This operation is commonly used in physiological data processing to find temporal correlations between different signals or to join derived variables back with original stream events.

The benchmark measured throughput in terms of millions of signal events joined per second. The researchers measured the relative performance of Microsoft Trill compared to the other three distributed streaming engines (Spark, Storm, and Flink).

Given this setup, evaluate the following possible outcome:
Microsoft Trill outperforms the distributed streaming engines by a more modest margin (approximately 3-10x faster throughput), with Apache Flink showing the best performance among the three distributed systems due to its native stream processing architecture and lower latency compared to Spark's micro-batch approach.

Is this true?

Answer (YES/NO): NO